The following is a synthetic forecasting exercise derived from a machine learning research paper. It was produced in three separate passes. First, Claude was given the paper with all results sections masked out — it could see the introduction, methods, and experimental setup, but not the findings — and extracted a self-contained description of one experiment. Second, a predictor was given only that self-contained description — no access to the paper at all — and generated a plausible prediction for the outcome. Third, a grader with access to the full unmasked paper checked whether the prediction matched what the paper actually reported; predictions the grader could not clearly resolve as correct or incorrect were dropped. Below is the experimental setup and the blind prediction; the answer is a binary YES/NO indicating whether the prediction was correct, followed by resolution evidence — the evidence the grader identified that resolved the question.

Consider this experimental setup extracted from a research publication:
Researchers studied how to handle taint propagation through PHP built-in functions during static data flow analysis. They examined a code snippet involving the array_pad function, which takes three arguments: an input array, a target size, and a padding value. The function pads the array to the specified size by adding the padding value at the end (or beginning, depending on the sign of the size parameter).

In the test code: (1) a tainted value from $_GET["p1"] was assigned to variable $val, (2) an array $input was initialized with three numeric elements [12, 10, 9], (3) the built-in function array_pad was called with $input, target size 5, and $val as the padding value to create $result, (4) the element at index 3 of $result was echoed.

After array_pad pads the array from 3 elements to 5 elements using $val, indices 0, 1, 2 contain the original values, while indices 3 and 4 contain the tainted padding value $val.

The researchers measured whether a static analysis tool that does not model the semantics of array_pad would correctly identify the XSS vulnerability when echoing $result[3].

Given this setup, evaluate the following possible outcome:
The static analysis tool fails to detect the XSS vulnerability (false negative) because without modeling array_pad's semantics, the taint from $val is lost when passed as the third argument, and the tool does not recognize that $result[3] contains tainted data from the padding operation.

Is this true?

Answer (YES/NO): YES